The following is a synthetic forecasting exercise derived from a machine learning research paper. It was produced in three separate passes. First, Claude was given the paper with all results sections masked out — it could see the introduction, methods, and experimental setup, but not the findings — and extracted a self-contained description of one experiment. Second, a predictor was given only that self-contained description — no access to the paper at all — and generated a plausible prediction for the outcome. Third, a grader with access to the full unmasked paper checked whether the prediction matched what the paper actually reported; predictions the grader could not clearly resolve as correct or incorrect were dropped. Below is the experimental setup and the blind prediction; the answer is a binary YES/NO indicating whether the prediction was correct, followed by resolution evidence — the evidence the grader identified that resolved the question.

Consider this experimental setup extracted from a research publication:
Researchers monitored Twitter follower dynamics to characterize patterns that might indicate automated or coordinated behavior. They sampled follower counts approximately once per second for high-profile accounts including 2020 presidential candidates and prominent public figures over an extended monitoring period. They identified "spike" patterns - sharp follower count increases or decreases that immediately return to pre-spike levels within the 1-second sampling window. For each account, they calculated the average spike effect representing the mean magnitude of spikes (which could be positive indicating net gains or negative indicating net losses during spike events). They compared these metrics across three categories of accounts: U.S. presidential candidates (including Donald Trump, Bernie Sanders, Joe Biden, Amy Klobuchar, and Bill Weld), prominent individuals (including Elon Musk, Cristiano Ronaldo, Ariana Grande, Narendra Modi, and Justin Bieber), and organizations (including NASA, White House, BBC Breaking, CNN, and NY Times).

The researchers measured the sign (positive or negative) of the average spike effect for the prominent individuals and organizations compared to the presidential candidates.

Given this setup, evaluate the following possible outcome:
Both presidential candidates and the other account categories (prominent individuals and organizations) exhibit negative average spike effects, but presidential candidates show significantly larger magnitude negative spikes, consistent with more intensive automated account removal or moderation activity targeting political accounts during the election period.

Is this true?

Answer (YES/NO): NO